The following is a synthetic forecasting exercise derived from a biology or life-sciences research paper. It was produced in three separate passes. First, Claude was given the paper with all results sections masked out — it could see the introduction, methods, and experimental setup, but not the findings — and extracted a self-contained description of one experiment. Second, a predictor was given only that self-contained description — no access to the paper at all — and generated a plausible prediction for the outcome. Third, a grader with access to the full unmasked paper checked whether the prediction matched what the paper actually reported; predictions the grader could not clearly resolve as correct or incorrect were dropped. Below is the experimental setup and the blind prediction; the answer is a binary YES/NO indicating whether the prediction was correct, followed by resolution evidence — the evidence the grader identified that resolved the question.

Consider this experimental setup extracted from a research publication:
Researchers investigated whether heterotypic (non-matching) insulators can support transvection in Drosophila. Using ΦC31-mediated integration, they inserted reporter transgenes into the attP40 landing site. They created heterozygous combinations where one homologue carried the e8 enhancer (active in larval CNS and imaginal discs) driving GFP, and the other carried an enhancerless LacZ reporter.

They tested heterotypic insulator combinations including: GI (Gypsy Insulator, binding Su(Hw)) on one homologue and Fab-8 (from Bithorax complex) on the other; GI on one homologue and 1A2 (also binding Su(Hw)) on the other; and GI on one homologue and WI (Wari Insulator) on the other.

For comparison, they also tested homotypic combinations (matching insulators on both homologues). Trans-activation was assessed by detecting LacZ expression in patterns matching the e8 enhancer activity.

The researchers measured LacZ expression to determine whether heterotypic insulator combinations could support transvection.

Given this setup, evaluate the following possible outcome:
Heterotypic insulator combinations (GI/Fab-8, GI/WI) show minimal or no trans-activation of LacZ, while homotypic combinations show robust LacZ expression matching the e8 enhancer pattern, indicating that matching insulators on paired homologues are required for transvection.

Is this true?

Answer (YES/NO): NO